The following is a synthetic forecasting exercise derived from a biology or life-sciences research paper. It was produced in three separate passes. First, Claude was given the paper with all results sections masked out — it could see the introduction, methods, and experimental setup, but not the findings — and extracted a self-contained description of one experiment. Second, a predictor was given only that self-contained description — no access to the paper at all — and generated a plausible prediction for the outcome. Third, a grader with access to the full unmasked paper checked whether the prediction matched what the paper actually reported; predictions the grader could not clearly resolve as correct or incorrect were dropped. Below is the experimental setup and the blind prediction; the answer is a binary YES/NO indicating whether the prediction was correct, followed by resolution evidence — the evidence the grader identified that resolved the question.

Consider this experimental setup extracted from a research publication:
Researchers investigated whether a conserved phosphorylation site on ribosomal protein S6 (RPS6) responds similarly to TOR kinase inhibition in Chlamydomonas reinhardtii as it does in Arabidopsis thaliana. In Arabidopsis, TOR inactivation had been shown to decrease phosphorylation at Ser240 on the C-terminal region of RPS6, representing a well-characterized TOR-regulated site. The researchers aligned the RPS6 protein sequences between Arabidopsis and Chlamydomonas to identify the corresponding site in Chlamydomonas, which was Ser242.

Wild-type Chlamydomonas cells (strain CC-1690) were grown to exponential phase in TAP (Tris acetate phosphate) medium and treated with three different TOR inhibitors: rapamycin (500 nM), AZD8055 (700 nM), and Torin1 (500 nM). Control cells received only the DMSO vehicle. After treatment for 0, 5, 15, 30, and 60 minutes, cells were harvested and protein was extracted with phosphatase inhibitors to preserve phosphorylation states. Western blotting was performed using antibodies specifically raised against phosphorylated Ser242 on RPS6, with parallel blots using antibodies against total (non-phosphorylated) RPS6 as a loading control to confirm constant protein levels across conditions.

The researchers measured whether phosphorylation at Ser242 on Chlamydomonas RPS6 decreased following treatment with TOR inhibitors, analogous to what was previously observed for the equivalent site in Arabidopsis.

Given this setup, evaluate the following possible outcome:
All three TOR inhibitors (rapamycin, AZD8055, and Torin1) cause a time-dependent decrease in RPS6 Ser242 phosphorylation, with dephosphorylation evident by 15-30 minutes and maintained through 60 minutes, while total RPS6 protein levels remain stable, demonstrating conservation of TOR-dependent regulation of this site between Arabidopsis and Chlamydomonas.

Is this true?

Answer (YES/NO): NO